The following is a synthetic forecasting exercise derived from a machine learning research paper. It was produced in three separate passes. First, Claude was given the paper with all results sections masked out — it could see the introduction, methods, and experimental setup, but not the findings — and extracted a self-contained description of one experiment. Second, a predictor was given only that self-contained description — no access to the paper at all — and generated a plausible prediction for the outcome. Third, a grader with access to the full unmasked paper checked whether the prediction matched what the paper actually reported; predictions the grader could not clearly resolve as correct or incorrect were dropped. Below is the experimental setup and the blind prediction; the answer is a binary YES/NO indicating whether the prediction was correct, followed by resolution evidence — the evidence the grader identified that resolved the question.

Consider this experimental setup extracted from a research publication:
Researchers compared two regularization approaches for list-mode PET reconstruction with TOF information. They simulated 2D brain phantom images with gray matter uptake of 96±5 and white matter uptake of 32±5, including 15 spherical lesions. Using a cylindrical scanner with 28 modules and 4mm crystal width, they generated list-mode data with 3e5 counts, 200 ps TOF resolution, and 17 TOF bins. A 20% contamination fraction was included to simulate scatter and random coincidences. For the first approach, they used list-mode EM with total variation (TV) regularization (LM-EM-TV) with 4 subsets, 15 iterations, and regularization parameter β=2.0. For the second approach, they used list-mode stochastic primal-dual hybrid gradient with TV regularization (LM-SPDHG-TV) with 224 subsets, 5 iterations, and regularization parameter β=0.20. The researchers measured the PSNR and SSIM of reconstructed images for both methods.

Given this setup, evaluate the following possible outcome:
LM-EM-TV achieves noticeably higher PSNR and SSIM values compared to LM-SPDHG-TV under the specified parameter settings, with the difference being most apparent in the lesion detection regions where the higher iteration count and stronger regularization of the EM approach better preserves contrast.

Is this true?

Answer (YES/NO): NO